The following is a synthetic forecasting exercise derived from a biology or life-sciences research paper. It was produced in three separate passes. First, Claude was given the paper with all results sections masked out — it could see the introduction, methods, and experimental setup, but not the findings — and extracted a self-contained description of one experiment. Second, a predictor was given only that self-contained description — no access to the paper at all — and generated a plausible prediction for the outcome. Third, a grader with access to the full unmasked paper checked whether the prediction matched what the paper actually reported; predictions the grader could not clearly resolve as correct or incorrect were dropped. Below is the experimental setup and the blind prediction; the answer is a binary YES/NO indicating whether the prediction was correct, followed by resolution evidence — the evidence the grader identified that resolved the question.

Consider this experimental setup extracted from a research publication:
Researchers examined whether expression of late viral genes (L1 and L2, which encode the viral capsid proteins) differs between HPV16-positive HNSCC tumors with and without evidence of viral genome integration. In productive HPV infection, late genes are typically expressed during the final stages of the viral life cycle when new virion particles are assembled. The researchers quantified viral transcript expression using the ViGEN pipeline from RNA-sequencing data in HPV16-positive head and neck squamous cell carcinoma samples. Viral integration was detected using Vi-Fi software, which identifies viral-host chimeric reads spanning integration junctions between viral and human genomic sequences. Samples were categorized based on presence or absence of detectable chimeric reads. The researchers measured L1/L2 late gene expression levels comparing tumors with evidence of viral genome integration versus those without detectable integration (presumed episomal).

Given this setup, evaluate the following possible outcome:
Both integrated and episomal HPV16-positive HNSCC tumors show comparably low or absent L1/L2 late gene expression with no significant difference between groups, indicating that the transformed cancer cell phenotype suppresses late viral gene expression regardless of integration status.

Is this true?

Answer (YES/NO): NO